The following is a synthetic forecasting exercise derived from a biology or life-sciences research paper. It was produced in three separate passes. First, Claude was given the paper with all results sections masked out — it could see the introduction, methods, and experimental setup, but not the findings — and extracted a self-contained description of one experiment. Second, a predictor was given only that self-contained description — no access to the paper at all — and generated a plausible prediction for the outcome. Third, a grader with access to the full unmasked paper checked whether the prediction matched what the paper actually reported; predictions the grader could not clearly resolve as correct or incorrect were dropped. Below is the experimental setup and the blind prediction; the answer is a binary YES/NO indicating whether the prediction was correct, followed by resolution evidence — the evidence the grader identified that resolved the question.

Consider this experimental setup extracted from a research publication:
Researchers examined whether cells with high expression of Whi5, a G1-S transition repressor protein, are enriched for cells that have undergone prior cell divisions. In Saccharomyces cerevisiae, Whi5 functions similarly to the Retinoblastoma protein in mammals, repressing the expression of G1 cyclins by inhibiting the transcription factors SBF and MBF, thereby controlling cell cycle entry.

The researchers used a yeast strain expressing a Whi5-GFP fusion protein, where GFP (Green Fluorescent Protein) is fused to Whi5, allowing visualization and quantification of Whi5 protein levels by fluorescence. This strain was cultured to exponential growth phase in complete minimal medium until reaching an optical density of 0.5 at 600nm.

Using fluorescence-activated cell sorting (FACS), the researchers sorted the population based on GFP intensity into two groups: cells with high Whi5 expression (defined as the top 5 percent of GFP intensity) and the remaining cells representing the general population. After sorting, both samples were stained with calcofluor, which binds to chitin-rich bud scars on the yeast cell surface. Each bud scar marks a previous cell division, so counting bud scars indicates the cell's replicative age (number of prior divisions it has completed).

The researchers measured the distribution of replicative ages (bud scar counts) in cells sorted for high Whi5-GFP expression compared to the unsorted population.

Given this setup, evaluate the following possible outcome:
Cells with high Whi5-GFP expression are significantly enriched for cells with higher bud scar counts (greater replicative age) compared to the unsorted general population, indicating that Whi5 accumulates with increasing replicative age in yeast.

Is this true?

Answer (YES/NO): YES